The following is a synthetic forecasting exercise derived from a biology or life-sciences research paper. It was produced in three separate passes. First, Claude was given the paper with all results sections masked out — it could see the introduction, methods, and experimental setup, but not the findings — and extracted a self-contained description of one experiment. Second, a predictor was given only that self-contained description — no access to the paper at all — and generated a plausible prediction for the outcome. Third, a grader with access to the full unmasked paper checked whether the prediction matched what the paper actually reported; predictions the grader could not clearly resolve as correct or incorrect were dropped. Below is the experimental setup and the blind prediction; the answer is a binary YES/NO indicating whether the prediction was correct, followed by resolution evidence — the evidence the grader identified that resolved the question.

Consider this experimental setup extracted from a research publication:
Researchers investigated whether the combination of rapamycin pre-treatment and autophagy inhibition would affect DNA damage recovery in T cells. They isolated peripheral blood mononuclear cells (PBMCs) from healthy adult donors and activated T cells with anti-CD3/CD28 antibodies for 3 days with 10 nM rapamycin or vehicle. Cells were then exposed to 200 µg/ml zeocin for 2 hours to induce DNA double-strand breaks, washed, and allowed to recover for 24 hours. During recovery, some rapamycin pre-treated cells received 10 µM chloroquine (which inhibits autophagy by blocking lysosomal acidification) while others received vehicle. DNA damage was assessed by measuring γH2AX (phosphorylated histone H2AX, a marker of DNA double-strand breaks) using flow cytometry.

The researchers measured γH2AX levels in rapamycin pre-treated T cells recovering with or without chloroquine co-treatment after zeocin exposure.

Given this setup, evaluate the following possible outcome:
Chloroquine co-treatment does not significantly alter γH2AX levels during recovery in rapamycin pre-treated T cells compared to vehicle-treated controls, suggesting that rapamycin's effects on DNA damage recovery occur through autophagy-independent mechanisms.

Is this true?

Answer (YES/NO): YES